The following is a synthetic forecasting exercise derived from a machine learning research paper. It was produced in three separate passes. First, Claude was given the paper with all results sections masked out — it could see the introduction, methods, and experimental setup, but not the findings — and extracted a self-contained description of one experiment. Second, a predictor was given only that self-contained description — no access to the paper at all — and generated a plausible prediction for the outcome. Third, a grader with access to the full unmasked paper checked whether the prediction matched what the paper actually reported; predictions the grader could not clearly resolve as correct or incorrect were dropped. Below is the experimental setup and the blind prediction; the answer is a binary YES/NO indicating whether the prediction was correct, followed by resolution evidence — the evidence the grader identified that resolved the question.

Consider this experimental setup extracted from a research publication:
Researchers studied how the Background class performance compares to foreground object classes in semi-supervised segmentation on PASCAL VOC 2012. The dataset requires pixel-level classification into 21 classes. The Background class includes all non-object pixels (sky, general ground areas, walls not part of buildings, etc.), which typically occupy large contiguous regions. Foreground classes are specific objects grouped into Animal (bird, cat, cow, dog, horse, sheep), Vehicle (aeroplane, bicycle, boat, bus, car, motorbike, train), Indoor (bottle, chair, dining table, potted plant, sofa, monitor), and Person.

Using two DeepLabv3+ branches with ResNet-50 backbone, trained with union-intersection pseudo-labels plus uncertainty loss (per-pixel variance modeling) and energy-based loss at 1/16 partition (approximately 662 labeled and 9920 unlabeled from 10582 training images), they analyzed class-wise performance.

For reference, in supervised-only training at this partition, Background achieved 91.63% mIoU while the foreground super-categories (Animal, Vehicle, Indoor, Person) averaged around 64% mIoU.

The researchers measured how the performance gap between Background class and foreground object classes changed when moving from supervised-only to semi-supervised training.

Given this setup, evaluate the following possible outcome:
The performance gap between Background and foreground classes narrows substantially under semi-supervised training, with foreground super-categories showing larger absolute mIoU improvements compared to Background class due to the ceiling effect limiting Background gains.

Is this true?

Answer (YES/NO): YES